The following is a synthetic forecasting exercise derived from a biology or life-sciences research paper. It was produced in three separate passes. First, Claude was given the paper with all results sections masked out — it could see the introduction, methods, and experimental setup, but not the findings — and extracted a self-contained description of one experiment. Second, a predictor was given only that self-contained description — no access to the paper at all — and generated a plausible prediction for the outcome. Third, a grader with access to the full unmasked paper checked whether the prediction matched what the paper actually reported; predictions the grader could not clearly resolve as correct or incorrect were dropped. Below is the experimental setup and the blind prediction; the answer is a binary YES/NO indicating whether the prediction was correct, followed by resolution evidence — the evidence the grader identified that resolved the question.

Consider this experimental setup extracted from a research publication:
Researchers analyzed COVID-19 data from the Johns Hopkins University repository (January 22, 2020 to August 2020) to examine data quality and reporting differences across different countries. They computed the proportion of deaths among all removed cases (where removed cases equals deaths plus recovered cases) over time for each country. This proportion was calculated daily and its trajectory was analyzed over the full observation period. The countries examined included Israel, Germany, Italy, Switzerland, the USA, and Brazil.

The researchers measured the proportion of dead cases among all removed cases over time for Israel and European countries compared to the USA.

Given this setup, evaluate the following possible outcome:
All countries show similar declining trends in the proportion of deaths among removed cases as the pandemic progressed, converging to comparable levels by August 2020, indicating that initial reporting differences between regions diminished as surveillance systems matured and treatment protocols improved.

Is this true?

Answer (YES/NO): NO